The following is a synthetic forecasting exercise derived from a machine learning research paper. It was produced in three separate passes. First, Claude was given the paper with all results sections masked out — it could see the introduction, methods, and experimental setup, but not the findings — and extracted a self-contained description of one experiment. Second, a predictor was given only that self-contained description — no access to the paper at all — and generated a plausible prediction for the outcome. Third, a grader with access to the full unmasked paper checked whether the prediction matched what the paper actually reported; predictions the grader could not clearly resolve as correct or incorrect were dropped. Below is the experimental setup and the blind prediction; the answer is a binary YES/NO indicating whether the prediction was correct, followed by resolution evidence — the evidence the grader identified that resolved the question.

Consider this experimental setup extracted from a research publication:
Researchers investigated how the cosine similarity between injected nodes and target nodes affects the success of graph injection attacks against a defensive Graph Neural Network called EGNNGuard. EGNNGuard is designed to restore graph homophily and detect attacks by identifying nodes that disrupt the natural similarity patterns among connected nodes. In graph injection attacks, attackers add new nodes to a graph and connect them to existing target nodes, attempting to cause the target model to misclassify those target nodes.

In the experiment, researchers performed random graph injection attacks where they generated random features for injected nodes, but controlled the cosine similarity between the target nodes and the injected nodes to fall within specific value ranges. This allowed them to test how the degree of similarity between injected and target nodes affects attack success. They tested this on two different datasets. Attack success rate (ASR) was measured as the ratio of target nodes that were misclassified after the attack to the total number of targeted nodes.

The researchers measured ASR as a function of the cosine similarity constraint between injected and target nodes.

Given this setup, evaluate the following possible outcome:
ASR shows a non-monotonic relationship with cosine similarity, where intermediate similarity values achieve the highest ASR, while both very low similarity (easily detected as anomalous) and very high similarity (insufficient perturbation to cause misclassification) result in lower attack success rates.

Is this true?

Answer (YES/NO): NO